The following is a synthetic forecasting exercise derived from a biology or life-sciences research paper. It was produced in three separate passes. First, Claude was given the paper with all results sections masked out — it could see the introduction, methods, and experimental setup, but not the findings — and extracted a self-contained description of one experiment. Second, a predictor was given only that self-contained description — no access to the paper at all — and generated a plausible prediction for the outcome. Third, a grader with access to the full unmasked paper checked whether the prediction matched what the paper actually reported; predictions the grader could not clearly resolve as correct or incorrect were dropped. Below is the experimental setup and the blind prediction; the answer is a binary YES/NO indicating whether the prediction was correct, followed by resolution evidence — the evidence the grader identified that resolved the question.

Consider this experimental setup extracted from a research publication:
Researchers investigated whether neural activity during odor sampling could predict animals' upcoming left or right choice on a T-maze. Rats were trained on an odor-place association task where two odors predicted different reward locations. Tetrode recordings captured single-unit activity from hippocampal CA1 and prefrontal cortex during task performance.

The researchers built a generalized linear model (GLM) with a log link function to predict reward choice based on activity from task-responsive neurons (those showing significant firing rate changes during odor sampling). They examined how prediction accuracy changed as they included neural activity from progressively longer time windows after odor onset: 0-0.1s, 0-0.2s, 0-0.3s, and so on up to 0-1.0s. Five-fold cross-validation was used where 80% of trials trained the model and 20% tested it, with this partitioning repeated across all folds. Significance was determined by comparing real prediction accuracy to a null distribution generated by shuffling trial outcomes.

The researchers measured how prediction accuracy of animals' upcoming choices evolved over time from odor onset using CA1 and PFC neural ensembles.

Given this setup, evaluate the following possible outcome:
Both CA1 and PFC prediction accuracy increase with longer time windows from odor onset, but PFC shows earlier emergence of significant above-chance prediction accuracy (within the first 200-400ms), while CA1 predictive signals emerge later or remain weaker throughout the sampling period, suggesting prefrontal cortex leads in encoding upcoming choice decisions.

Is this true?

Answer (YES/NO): NO